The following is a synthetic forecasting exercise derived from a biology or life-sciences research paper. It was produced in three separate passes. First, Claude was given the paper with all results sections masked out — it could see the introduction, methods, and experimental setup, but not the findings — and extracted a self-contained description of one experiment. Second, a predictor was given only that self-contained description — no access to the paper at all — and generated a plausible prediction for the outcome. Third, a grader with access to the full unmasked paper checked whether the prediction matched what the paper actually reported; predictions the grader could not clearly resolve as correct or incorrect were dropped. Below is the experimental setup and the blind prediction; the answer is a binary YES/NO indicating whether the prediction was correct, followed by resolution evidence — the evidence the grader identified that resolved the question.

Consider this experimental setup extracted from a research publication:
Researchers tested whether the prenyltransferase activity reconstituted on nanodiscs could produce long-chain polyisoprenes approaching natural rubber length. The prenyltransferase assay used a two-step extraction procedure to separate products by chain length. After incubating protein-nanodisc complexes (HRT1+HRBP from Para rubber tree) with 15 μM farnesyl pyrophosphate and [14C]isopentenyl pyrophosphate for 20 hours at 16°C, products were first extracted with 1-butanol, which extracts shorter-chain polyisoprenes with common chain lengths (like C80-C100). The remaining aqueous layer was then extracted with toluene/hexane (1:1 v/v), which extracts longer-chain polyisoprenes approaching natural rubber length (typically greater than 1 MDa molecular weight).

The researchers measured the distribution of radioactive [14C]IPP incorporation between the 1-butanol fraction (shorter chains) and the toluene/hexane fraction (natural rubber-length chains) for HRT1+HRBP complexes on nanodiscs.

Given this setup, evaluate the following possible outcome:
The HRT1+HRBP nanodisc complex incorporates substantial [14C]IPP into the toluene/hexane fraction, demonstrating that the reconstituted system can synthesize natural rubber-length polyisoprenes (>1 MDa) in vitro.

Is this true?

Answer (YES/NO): NO